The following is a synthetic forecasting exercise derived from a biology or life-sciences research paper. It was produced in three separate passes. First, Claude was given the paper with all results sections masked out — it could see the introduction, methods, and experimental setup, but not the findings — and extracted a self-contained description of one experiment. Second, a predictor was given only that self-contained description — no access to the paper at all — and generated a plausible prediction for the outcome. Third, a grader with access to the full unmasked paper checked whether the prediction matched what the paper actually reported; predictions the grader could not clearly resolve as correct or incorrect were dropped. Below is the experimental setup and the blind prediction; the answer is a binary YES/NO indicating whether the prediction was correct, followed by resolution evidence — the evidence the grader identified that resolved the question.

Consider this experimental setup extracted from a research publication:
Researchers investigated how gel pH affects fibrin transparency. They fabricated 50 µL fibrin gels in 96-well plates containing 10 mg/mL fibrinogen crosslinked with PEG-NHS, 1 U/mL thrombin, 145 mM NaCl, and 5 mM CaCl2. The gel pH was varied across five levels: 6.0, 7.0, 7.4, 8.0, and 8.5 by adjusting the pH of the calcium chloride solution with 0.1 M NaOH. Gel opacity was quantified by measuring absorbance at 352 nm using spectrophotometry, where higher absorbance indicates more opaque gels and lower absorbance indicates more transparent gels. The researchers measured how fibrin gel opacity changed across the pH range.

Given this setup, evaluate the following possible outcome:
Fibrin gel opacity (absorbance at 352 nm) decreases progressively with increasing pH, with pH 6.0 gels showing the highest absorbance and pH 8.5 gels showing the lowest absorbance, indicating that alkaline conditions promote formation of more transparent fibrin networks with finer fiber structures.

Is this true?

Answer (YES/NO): NO